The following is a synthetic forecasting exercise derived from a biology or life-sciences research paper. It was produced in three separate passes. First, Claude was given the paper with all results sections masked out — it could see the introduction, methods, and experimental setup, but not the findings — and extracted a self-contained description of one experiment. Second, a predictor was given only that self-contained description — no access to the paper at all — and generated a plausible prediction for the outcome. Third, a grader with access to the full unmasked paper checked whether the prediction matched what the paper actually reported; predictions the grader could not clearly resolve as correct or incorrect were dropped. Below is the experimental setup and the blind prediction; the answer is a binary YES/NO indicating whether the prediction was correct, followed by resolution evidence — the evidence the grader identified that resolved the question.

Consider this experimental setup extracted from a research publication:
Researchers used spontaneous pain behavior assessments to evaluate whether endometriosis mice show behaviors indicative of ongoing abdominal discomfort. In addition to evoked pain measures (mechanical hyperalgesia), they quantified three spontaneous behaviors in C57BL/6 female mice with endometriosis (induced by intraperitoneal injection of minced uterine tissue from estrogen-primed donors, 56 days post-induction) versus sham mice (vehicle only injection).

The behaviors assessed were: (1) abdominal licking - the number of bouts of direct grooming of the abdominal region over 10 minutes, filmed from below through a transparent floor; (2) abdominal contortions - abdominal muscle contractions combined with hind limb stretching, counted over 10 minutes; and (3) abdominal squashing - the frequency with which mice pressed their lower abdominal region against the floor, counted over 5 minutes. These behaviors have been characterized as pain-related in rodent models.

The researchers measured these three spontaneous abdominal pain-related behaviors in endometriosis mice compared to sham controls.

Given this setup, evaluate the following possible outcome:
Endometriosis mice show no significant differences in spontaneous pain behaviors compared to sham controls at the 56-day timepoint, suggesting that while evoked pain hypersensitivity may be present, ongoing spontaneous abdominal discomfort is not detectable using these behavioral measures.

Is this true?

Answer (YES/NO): NO